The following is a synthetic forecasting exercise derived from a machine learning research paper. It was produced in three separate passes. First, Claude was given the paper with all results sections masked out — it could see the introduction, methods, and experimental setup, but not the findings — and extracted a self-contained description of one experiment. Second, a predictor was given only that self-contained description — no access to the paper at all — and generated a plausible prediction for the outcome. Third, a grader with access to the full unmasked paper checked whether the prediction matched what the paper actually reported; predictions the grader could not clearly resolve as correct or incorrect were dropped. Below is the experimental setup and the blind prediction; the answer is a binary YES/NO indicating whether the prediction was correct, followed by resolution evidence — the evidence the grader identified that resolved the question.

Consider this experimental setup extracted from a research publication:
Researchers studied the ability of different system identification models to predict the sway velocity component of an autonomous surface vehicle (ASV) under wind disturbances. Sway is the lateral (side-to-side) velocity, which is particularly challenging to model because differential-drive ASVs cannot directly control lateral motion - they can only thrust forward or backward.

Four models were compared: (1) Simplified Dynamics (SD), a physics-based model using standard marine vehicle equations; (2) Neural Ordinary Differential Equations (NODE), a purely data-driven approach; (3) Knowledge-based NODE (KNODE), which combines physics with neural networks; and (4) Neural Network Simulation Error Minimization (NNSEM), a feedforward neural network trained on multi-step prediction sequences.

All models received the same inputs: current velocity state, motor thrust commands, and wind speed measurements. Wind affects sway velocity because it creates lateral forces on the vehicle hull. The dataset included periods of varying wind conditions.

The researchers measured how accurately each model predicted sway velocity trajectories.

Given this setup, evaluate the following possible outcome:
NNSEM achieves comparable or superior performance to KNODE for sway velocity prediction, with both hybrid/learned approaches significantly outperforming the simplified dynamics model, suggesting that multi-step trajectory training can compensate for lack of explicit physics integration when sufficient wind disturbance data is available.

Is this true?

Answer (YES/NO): YES